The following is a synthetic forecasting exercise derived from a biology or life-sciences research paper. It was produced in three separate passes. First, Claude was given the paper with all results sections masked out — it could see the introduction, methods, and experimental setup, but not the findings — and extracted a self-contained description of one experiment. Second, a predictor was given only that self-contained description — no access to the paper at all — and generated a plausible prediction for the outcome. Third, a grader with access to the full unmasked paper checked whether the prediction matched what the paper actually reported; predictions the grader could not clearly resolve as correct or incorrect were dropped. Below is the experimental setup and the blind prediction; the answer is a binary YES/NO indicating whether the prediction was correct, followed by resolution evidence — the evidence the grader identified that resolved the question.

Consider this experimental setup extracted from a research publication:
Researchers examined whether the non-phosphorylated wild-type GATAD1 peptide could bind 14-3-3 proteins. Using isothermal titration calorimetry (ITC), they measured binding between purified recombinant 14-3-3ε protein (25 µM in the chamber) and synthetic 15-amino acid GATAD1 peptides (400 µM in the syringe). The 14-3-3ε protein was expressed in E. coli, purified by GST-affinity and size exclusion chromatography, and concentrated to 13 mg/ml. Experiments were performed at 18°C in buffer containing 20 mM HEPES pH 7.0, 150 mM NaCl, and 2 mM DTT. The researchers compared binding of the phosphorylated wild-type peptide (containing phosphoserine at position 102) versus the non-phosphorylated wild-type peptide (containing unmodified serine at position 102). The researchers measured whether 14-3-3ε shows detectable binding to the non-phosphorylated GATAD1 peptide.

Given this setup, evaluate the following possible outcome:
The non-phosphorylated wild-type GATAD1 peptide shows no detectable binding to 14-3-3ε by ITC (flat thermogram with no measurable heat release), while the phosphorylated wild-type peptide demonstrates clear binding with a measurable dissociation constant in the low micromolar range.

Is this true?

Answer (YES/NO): YES